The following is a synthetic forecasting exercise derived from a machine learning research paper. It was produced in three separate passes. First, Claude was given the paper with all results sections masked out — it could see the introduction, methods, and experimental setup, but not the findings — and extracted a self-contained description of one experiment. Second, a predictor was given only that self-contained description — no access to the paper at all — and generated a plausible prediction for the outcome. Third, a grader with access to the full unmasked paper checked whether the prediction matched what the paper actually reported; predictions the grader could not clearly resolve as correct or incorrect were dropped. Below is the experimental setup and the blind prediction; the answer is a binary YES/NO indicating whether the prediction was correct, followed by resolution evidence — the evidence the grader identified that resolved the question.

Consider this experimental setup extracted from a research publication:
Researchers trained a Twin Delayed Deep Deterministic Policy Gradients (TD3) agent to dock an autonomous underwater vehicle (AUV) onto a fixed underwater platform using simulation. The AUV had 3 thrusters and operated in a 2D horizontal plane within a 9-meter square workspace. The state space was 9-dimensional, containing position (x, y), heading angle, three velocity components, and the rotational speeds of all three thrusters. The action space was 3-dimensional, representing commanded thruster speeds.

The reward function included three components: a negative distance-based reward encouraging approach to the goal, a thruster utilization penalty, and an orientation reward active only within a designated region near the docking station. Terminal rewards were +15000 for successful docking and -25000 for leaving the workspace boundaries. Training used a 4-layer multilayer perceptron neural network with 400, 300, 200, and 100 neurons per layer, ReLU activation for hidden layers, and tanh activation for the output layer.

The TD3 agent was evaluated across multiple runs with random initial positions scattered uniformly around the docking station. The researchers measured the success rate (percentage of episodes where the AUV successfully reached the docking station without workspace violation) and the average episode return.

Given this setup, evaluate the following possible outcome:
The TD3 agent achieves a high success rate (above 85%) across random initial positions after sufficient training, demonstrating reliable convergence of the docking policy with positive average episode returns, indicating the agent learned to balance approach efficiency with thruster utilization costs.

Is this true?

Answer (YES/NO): YES